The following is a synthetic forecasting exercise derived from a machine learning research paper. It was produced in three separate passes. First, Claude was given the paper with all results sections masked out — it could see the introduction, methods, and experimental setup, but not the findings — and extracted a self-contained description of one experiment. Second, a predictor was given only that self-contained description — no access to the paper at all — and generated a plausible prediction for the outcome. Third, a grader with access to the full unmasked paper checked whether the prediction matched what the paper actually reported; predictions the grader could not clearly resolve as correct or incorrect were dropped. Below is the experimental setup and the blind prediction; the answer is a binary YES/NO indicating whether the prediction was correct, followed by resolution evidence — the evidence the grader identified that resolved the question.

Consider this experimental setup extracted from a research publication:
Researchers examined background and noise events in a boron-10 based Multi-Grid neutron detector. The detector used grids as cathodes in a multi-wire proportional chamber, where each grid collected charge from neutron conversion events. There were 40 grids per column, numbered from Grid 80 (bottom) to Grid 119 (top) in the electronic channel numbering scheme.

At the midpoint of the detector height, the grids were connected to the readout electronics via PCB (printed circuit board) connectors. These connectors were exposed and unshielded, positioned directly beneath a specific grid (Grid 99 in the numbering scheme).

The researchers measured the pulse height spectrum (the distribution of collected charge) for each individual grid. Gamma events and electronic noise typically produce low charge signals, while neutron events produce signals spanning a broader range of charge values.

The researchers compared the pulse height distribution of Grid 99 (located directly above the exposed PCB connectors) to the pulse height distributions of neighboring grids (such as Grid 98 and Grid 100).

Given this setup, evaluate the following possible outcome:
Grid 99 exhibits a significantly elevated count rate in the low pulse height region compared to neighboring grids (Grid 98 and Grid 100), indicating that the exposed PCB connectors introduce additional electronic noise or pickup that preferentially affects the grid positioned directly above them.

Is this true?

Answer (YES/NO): YES